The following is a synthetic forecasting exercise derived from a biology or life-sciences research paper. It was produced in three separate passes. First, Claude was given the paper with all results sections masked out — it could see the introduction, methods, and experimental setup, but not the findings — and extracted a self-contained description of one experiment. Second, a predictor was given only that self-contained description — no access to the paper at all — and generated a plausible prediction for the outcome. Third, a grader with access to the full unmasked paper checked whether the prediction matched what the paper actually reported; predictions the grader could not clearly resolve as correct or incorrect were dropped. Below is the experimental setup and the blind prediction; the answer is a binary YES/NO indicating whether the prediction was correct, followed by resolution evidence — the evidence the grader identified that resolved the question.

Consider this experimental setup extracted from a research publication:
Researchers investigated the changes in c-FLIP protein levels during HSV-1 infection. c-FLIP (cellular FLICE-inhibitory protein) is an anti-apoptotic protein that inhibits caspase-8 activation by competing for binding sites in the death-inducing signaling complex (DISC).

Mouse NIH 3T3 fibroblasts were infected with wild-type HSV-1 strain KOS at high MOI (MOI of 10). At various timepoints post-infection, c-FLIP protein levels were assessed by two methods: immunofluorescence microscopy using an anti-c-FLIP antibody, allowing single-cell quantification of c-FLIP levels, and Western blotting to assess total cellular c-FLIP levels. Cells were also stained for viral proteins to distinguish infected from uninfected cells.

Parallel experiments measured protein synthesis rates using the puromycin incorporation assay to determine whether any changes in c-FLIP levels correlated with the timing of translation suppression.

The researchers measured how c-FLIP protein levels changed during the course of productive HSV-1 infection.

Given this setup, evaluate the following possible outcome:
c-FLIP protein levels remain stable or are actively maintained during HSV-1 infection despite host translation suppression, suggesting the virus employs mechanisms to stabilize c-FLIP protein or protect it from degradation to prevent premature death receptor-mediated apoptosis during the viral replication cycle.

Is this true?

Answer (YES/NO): NO